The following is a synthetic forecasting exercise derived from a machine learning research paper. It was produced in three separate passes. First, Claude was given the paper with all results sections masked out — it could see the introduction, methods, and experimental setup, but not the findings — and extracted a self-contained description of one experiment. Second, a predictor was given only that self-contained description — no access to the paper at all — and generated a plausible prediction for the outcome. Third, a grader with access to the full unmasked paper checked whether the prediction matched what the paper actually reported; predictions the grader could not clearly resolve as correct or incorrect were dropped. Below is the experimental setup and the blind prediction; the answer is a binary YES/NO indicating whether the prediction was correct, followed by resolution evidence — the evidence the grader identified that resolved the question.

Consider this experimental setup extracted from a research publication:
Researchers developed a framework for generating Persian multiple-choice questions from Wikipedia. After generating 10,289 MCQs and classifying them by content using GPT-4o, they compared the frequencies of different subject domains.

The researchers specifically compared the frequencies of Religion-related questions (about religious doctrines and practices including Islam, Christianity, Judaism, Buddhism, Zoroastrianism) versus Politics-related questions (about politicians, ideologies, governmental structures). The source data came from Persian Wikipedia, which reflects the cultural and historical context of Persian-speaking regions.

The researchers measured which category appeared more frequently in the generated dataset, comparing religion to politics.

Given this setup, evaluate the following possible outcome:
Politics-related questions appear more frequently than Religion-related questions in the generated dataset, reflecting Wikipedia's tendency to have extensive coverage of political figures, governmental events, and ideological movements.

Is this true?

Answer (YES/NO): NO